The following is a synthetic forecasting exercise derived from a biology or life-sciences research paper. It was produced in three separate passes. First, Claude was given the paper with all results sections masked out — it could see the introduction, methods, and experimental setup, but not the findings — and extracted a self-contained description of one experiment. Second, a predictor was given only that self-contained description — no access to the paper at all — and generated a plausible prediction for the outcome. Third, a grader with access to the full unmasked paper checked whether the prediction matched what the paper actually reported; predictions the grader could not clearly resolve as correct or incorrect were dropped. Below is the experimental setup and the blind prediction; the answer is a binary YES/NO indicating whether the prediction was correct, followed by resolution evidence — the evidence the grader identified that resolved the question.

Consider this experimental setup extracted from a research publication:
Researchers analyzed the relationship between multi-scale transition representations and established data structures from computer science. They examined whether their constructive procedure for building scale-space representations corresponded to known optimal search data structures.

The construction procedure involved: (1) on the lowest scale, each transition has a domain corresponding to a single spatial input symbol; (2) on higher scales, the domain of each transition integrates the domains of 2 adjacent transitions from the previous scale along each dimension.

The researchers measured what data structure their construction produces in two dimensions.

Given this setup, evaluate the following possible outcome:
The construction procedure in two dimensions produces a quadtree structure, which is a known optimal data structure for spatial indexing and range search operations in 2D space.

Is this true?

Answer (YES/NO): YES